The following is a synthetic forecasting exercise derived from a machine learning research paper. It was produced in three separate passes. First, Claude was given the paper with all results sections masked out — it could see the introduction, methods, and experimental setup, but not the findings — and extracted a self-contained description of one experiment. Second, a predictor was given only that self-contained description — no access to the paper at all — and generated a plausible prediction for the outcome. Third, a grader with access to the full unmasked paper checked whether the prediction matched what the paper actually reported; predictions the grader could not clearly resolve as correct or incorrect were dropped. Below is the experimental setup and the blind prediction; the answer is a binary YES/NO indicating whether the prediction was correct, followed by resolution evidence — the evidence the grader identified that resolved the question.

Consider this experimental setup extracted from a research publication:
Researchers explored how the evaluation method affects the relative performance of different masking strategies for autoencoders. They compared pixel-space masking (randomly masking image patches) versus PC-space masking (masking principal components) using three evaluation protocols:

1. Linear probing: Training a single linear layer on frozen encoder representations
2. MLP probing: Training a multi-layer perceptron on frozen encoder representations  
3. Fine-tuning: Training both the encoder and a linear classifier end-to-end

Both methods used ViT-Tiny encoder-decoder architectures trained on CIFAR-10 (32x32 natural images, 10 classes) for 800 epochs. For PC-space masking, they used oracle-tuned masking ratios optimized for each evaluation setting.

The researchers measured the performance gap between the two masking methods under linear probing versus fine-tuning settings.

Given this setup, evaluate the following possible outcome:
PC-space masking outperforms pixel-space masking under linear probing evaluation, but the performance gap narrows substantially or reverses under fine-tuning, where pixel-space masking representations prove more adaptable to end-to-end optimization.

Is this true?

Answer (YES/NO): NO